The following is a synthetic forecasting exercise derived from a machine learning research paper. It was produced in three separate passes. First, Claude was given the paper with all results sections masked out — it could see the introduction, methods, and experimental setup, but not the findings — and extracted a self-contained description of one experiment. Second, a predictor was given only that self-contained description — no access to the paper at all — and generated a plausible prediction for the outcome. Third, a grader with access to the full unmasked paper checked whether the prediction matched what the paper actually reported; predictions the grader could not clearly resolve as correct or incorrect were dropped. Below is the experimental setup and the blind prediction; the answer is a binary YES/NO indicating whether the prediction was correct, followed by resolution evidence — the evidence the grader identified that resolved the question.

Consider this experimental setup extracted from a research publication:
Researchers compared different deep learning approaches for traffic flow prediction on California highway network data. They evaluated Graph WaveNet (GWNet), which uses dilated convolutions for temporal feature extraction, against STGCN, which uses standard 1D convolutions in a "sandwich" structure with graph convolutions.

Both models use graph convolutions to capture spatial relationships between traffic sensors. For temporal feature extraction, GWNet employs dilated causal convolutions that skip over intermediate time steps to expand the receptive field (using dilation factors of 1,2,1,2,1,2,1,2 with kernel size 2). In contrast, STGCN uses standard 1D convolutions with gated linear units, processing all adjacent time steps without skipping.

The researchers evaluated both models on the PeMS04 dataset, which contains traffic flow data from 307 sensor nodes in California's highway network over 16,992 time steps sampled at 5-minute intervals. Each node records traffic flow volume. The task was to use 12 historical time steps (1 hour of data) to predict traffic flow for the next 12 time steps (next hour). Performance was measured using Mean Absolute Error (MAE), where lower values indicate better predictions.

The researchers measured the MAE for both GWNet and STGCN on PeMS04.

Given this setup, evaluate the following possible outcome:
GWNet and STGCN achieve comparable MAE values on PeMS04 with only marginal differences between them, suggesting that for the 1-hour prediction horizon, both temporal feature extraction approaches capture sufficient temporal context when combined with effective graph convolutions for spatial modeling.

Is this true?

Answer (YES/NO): NO